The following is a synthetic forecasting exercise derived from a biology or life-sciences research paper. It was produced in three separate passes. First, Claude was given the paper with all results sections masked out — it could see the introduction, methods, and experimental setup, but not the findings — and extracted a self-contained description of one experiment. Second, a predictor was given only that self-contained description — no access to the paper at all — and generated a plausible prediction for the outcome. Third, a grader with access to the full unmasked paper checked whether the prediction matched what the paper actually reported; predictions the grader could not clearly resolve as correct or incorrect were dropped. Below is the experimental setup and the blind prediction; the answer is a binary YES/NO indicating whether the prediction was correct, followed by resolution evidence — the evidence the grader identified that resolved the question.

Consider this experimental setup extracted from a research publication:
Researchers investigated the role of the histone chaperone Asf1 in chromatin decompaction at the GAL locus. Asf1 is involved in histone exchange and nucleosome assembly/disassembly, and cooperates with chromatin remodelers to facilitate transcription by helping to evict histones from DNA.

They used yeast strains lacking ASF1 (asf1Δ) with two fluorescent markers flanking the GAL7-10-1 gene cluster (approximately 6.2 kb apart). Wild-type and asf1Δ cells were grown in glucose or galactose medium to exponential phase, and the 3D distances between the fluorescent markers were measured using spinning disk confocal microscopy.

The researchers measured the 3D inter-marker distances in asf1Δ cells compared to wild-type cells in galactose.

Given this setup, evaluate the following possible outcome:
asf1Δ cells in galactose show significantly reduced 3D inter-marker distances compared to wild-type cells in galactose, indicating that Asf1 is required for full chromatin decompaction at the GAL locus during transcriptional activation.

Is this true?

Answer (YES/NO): NO